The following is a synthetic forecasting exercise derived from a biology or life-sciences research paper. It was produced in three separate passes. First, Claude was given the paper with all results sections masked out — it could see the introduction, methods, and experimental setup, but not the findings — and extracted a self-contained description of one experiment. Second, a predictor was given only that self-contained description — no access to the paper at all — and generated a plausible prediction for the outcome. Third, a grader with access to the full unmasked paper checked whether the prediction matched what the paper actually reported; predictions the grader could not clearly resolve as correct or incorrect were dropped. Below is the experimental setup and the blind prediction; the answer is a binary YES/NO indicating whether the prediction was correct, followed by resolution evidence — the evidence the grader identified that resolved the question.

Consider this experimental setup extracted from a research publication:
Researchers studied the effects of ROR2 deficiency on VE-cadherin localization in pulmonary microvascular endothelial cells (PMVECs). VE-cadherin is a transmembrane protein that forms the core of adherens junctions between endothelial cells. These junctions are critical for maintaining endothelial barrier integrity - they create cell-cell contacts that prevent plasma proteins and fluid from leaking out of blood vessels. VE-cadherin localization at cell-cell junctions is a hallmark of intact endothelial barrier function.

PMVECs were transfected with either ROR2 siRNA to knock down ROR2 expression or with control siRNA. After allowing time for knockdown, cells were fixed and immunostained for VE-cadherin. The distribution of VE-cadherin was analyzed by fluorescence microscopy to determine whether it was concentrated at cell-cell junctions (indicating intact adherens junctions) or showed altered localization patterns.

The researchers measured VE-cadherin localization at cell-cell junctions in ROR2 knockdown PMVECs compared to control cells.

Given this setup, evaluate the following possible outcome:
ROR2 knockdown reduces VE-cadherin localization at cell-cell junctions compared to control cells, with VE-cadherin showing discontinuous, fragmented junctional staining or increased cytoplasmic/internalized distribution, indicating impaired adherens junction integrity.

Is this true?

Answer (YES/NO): YES